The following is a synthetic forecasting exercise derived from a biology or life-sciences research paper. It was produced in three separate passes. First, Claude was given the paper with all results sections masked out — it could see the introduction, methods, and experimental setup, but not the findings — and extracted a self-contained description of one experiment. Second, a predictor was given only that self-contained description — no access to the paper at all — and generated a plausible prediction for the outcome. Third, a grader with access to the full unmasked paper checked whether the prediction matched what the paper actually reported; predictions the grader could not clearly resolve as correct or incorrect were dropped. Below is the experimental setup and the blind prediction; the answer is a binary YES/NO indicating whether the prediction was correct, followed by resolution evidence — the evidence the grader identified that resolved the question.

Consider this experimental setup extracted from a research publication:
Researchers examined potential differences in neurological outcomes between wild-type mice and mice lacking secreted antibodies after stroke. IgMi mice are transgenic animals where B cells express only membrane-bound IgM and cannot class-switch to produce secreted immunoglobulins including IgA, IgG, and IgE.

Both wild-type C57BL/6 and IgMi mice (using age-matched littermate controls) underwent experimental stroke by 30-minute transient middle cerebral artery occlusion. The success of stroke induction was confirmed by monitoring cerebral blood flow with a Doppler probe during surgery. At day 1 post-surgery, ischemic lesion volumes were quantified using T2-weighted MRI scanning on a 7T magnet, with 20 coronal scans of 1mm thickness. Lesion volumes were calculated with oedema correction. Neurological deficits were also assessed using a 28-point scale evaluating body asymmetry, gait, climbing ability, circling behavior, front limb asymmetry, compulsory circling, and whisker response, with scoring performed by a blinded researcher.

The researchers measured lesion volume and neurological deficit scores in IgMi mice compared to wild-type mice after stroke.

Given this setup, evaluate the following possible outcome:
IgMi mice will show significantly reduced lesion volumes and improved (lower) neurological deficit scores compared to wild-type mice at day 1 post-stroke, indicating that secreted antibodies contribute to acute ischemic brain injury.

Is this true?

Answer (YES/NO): NO